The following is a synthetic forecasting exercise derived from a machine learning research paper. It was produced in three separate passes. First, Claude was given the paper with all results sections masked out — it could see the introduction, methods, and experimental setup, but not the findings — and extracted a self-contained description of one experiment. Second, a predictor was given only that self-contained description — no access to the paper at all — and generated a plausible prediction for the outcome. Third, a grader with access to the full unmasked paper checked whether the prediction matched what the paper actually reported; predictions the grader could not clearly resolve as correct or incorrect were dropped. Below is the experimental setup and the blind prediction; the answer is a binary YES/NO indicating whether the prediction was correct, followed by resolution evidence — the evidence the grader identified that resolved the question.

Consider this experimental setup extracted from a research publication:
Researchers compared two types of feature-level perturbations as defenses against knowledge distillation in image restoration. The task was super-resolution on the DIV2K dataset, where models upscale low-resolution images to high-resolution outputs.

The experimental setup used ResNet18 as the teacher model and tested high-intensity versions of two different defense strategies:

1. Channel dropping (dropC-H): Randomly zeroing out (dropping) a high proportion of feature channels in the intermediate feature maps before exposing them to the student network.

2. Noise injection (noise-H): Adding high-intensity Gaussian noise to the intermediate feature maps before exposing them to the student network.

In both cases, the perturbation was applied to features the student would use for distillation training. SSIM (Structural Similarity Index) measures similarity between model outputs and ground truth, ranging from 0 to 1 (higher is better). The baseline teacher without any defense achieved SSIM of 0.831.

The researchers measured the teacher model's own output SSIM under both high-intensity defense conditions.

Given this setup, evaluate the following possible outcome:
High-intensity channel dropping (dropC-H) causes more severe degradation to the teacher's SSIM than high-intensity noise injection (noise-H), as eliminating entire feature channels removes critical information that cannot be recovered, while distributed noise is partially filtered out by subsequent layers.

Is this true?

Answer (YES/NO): NO